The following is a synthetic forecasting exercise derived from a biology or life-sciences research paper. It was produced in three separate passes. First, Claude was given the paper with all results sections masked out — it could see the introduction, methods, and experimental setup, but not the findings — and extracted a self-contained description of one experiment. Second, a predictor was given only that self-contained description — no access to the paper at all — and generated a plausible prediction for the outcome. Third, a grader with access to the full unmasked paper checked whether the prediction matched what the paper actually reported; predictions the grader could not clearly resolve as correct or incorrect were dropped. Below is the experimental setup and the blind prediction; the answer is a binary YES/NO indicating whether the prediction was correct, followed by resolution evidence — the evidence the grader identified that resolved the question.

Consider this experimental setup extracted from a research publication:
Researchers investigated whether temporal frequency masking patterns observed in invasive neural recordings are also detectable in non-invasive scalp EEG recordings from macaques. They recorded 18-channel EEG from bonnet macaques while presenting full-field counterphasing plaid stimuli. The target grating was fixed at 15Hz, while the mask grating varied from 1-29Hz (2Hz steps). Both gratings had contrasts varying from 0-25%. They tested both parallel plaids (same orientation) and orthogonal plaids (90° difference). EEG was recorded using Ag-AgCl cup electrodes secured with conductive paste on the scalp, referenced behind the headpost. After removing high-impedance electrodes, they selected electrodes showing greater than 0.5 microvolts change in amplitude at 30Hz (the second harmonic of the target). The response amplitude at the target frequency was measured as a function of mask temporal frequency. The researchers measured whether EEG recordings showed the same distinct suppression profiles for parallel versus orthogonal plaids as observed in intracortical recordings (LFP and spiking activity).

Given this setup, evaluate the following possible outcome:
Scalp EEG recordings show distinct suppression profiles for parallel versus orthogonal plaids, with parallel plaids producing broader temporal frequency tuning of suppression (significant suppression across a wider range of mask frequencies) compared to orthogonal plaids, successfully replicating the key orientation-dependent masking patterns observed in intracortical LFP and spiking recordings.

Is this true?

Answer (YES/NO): NO